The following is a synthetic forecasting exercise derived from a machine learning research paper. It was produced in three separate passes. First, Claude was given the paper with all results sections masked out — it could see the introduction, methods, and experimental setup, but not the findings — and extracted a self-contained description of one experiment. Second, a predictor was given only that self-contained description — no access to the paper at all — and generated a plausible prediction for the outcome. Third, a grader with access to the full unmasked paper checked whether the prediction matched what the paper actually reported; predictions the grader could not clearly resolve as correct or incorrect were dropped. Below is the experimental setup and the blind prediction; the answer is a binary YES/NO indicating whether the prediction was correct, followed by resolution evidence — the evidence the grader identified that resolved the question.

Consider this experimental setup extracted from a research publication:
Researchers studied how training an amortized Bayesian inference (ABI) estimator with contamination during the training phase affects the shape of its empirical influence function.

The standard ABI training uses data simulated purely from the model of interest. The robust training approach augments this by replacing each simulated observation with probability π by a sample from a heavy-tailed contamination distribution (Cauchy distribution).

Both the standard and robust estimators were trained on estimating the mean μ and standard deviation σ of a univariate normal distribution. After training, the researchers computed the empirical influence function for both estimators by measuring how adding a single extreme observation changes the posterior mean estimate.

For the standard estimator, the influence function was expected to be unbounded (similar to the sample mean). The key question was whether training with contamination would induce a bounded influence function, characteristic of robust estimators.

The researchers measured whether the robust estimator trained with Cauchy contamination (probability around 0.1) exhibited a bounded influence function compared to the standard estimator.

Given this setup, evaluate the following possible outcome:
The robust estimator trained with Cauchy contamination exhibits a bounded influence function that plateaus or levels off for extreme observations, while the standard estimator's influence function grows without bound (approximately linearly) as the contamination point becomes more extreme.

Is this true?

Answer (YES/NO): YES